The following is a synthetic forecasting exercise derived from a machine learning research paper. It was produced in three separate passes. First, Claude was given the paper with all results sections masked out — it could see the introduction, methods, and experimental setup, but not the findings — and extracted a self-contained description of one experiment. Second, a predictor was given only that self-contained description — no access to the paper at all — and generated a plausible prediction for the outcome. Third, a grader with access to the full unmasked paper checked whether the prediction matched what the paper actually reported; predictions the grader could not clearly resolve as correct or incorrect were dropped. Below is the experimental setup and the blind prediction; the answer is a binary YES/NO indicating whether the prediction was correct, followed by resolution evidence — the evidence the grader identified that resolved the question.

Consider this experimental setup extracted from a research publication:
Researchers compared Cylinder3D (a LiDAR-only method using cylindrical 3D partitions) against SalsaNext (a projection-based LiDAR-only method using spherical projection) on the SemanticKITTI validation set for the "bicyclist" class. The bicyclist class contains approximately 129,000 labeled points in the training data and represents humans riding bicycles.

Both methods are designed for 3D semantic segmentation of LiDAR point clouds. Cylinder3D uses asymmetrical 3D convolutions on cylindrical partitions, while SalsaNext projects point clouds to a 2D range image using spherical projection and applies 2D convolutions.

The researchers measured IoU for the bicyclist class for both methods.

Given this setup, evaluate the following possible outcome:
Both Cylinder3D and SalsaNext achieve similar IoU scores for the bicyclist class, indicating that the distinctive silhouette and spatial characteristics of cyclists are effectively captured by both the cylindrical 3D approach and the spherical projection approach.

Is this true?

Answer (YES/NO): NO